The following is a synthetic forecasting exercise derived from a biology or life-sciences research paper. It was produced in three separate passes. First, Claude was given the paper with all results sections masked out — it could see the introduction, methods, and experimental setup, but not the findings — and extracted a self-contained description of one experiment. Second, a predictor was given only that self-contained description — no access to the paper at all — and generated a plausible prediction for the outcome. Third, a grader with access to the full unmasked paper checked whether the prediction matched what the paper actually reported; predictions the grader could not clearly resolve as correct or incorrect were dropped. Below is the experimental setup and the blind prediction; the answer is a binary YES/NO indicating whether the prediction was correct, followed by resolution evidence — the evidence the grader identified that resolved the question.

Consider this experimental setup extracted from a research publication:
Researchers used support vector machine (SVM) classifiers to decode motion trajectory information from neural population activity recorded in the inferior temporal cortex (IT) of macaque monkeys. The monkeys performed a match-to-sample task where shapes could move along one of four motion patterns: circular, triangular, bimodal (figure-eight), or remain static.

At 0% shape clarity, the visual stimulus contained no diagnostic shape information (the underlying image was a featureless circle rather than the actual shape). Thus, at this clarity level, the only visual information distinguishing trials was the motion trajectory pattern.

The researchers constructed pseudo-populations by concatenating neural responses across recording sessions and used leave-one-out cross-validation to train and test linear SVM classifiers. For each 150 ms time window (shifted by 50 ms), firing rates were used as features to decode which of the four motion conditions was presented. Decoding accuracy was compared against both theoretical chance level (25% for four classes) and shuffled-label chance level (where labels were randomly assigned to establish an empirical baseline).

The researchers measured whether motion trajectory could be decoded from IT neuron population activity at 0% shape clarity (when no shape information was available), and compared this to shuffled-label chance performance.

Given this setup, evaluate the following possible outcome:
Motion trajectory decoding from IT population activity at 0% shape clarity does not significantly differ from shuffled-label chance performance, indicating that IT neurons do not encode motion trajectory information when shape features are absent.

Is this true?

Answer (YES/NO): NO